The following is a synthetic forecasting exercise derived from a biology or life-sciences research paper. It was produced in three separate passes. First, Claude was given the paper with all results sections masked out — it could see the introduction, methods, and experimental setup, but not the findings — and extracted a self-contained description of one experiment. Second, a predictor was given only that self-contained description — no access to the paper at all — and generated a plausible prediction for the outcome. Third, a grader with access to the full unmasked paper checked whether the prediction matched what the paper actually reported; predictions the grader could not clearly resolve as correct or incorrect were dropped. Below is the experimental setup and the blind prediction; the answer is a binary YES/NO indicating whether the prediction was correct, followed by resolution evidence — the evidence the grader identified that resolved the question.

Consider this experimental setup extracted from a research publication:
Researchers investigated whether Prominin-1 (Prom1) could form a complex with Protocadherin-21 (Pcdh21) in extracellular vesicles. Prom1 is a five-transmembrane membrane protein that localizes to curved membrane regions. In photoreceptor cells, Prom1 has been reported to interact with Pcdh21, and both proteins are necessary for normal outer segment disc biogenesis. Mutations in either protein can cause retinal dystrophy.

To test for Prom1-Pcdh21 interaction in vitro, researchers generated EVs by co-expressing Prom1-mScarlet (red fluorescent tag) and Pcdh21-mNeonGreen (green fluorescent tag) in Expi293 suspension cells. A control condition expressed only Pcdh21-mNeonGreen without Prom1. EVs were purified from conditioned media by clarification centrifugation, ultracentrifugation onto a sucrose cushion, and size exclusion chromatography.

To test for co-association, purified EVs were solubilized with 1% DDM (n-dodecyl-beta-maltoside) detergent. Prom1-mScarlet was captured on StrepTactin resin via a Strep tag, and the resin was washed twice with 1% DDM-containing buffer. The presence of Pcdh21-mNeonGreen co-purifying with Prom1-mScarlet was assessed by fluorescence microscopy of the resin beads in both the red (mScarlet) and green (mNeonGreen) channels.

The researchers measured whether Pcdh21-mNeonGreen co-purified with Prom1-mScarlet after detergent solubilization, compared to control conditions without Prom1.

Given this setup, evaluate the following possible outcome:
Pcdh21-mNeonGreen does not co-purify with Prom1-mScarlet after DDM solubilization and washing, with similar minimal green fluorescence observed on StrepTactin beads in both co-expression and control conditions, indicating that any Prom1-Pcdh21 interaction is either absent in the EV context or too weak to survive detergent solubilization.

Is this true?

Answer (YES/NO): NO